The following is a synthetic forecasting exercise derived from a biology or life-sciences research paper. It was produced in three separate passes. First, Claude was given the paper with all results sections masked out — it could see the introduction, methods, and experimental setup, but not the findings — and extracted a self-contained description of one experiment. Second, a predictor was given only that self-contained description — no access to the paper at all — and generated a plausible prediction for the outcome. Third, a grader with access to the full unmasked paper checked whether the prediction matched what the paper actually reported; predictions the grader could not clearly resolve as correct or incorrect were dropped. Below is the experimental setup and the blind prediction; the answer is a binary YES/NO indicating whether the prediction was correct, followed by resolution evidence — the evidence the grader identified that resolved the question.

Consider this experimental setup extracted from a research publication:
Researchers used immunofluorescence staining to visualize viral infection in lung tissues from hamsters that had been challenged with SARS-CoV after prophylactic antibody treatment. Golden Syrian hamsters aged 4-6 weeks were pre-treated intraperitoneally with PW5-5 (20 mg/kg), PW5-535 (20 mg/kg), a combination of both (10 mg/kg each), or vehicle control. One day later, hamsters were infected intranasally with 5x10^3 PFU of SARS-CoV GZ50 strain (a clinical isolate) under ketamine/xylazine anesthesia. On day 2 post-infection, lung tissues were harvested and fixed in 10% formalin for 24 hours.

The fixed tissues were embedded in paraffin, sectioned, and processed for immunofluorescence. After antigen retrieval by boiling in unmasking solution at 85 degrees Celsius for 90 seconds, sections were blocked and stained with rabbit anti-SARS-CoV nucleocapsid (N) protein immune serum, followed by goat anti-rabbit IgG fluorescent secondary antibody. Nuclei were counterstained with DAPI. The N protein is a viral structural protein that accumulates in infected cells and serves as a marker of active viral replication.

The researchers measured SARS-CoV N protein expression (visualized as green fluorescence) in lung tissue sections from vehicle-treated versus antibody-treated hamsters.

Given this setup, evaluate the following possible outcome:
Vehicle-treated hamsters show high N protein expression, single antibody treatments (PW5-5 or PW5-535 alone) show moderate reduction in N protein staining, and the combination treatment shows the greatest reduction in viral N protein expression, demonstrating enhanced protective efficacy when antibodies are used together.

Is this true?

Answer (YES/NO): NO